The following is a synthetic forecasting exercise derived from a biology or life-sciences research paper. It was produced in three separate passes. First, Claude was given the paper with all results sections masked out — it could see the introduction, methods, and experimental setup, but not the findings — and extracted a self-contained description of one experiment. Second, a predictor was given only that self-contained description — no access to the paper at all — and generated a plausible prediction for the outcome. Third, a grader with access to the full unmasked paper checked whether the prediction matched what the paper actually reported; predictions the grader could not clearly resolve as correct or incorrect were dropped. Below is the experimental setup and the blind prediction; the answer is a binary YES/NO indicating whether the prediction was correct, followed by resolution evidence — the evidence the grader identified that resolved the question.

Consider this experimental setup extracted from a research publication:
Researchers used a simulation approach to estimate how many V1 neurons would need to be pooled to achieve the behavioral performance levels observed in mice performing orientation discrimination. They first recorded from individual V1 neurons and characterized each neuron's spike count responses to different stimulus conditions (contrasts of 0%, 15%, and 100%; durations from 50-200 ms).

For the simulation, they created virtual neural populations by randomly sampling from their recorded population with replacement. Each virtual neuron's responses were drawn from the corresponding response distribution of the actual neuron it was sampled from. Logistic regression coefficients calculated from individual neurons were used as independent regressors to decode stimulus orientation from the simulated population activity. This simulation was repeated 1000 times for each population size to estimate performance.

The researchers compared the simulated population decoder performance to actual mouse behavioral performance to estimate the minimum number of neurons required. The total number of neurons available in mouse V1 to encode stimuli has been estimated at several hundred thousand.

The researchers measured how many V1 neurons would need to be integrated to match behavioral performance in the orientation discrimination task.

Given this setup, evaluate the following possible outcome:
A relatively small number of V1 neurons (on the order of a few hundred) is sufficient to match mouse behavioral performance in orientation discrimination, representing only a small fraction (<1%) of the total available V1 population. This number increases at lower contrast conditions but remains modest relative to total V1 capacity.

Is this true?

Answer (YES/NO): NO